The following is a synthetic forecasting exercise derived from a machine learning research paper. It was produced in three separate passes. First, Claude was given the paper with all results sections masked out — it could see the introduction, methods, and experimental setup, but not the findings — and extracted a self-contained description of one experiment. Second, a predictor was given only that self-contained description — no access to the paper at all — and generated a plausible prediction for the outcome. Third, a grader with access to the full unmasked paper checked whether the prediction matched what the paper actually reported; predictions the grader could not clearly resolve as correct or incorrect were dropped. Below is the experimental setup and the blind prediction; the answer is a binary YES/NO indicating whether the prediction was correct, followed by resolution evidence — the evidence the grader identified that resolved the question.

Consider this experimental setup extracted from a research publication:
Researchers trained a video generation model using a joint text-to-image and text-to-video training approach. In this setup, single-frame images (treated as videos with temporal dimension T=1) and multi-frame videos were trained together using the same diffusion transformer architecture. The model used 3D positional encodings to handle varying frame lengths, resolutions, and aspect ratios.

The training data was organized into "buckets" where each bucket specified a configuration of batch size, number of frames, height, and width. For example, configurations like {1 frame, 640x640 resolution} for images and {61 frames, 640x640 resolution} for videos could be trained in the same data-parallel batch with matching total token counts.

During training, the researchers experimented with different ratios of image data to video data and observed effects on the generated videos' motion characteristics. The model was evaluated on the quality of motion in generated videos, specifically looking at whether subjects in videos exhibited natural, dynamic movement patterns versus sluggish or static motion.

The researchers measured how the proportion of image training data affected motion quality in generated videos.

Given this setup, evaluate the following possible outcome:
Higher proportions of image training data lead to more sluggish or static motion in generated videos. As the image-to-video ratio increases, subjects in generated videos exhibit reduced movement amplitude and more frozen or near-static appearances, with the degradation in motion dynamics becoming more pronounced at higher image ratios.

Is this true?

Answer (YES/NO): YES